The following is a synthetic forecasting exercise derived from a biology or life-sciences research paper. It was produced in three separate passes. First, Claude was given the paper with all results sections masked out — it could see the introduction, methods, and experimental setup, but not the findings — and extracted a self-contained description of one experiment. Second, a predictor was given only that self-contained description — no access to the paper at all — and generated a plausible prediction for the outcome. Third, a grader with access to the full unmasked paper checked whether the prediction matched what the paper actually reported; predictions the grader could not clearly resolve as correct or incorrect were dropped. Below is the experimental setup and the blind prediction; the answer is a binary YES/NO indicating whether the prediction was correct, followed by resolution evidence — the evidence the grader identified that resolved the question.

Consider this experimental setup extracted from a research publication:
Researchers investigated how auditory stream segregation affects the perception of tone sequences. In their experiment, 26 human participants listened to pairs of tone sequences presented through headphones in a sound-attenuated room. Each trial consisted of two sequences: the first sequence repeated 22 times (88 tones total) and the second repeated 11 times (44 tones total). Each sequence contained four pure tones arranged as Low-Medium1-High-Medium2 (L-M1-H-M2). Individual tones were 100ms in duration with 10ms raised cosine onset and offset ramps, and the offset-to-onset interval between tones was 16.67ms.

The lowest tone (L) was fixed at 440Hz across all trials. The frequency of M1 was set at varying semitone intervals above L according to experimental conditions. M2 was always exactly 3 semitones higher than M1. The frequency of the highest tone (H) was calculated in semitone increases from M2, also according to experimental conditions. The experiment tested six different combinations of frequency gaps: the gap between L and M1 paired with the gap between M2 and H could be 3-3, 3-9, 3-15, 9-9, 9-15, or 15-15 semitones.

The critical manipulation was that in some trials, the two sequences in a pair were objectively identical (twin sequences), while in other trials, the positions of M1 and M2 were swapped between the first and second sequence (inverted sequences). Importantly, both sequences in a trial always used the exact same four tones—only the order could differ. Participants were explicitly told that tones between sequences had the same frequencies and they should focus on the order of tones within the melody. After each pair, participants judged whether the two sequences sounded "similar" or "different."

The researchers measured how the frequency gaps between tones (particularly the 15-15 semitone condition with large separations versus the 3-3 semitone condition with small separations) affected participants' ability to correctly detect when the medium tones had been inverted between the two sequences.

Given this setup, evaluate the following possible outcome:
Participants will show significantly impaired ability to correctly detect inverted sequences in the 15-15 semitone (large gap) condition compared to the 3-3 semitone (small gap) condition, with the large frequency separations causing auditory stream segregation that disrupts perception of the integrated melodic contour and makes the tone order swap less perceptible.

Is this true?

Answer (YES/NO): YES